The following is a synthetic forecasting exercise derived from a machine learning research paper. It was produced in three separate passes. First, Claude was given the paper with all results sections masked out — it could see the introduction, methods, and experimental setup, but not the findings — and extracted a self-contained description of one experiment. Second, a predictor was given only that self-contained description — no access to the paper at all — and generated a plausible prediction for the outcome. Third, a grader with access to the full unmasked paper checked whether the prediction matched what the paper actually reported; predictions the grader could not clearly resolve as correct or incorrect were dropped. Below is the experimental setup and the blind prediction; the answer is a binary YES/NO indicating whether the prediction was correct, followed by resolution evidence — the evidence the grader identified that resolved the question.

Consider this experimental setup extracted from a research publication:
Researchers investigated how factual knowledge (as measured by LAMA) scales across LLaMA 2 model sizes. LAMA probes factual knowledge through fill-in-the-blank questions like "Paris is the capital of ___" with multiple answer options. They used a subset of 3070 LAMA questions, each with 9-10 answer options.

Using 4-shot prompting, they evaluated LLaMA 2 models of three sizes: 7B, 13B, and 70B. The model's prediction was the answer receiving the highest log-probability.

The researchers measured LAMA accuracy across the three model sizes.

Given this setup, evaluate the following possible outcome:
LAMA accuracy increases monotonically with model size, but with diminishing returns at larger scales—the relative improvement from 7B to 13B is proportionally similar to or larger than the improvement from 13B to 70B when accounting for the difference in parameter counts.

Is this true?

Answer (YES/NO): NO